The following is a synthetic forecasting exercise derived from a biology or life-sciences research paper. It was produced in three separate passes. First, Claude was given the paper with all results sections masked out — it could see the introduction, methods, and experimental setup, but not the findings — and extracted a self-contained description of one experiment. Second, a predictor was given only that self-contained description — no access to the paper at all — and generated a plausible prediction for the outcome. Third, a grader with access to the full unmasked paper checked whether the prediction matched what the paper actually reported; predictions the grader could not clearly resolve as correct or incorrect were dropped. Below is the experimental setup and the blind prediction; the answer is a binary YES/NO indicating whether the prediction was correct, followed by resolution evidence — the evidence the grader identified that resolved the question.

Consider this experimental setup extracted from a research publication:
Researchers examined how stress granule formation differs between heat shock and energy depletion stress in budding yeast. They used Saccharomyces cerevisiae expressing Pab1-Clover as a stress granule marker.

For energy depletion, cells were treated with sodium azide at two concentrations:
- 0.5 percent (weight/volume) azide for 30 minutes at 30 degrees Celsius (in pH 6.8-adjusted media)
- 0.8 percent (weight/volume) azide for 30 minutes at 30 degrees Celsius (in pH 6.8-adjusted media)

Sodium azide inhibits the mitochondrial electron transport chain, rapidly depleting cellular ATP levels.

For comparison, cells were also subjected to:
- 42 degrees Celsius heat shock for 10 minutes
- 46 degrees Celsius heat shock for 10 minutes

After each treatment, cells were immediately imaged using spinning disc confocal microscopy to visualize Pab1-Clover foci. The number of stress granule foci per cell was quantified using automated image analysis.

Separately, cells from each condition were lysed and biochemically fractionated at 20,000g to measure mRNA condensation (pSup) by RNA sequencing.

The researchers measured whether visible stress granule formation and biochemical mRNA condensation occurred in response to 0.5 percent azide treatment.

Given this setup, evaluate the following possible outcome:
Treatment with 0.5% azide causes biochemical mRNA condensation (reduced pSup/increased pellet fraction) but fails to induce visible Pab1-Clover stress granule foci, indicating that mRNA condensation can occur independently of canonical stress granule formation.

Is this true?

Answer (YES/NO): YES